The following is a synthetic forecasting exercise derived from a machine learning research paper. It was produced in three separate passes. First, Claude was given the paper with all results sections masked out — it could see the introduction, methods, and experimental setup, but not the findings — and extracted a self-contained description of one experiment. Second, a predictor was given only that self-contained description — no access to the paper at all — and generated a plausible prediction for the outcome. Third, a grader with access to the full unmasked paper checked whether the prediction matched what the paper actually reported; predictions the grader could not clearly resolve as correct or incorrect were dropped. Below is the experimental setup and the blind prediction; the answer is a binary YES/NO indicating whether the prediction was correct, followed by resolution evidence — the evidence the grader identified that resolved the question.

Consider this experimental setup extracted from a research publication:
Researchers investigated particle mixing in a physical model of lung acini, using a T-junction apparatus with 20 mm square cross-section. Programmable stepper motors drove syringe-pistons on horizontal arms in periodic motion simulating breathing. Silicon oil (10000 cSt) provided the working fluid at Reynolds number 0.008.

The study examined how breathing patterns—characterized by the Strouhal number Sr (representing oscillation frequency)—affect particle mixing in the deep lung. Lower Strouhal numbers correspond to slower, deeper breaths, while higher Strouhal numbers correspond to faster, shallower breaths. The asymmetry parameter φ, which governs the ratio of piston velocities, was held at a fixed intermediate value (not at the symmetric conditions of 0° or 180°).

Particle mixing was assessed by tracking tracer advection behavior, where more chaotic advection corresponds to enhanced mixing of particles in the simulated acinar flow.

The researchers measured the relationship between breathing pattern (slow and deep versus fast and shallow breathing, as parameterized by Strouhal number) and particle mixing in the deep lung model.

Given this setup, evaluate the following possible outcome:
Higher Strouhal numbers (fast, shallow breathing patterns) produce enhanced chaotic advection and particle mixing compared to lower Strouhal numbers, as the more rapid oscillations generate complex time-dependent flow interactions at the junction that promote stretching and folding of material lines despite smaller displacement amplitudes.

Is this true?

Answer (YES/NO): NO